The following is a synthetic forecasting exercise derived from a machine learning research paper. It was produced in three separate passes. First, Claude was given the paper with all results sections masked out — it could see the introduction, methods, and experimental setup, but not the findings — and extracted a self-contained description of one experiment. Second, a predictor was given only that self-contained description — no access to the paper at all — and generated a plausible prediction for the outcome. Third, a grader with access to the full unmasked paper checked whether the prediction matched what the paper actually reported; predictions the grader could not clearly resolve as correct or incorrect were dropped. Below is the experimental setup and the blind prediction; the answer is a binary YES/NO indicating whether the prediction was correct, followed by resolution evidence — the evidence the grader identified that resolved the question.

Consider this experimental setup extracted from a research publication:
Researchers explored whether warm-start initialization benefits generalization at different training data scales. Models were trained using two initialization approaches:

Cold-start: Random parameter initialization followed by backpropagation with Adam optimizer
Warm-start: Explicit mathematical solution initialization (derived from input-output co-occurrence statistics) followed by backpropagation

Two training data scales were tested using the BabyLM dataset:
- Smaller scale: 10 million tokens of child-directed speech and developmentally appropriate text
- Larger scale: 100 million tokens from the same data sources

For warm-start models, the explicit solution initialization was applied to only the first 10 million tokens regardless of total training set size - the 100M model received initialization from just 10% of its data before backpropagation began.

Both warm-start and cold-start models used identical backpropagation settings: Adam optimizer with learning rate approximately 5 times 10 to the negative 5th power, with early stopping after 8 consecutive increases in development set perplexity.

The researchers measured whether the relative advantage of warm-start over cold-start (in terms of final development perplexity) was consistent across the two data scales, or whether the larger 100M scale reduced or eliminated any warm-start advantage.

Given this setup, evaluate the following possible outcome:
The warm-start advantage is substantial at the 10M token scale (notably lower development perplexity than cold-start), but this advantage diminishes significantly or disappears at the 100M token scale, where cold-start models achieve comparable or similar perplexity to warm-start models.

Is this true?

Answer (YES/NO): NO